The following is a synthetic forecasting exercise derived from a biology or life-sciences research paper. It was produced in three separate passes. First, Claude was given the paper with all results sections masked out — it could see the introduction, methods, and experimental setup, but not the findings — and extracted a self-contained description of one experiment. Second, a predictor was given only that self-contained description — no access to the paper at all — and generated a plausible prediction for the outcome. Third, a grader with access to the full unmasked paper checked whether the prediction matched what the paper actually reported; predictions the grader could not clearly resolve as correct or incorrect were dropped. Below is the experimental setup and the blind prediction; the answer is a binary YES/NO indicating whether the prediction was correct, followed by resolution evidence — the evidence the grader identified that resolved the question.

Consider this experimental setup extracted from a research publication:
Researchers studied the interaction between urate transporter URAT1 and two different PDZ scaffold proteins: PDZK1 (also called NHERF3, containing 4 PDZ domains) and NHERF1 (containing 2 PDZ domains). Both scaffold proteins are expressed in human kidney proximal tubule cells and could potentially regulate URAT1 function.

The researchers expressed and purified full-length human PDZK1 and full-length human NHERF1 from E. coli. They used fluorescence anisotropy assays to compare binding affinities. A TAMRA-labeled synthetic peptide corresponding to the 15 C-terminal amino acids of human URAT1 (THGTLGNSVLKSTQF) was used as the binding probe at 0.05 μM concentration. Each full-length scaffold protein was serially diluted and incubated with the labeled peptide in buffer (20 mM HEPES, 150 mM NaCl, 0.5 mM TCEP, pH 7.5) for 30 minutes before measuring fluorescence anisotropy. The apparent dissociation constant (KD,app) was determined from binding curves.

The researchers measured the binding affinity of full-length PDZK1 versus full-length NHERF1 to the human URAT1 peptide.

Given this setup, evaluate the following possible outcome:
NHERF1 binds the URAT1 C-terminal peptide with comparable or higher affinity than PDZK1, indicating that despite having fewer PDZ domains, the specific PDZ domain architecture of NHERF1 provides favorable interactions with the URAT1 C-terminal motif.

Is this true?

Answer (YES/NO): NO